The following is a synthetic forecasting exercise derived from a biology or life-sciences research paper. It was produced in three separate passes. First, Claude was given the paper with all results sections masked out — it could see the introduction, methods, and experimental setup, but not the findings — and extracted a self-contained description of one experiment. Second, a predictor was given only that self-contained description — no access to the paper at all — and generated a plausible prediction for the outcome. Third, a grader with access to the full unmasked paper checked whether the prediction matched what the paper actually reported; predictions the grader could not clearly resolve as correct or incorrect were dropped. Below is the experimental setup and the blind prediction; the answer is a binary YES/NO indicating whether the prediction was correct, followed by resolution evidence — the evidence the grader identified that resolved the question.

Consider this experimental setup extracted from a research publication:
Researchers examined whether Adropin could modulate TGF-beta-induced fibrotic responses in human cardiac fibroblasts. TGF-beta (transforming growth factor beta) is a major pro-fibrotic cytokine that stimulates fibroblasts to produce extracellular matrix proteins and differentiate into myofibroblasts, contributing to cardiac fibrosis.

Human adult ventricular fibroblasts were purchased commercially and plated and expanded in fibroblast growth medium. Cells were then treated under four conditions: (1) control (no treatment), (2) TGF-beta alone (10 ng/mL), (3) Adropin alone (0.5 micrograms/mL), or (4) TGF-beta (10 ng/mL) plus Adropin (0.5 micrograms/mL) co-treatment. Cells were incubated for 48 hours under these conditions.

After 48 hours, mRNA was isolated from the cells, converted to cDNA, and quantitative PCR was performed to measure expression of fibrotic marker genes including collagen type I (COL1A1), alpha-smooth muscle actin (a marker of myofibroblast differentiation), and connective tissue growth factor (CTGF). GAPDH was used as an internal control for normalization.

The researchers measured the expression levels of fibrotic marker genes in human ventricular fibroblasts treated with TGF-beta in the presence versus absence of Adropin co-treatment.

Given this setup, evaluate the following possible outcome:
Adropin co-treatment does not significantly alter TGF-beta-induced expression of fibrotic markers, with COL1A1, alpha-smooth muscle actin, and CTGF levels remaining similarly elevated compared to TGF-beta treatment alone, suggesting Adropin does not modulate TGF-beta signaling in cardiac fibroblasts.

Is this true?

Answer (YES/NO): NO